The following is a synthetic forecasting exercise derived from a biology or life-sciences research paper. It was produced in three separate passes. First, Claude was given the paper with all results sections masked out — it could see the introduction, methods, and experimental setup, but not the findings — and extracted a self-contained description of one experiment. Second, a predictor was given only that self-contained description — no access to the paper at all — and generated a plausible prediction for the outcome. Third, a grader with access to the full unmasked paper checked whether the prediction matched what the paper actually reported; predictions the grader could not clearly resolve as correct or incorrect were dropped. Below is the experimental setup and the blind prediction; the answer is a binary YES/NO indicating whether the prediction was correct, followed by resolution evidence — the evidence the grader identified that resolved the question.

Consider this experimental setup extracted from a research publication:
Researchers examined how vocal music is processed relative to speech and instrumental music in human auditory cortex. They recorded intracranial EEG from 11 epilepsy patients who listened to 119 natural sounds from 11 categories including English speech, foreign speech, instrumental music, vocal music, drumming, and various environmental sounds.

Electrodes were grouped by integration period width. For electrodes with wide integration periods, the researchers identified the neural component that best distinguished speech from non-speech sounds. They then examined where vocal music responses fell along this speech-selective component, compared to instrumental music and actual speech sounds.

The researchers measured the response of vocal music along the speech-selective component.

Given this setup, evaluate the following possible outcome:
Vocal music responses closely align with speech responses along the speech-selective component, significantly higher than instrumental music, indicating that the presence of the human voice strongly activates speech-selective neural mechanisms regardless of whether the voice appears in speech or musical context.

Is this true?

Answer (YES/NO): NO